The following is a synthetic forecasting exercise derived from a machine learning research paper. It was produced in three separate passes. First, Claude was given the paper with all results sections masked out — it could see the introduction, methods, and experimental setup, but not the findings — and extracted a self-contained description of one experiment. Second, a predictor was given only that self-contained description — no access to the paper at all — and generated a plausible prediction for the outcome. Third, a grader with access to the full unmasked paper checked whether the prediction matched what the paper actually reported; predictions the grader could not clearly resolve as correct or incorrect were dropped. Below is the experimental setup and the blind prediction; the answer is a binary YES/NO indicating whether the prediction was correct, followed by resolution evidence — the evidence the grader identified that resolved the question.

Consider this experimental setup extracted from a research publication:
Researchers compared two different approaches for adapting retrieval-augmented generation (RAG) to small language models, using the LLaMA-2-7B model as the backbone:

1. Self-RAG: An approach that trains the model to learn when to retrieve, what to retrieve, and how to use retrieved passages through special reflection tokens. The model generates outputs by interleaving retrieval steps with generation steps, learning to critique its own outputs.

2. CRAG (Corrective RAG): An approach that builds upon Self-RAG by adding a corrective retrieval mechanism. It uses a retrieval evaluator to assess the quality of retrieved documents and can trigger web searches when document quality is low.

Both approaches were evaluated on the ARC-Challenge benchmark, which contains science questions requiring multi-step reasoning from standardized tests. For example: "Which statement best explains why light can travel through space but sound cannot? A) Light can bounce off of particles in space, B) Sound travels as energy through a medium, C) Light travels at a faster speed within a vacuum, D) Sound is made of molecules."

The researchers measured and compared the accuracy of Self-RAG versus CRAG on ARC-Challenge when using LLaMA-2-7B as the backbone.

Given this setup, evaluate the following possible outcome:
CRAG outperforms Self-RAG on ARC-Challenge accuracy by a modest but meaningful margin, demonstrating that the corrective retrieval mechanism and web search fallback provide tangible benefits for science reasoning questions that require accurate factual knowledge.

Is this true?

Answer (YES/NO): YES